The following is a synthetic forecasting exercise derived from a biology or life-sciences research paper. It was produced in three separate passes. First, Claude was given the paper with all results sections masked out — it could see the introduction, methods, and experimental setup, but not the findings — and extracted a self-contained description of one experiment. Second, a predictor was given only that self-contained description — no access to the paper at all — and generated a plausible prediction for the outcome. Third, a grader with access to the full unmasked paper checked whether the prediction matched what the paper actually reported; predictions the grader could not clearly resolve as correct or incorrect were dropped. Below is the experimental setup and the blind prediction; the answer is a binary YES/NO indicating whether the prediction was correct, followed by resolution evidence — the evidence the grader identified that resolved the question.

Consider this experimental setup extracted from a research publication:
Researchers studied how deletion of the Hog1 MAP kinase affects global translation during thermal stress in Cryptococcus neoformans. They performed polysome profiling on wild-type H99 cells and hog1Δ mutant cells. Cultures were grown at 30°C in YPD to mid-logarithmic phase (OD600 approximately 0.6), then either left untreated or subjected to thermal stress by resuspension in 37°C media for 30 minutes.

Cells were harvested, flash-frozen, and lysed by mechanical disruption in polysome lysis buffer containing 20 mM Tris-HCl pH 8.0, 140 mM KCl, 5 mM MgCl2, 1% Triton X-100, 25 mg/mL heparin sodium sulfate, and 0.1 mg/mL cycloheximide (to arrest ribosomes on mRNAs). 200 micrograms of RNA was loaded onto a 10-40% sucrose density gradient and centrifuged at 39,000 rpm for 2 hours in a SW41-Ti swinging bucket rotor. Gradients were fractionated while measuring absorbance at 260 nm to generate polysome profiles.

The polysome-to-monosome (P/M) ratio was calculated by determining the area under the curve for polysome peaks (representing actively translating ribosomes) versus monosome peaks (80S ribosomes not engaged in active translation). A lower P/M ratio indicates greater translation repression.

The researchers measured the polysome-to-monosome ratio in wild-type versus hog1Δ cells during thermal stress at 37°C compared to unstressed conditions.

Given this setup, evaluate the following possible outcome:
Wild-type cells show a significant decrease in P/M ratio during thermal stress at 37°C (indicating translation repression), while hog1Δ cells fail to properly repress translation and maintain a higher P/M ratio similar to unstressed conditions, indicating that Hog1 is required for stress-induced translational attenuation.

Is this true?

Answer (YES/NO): NO